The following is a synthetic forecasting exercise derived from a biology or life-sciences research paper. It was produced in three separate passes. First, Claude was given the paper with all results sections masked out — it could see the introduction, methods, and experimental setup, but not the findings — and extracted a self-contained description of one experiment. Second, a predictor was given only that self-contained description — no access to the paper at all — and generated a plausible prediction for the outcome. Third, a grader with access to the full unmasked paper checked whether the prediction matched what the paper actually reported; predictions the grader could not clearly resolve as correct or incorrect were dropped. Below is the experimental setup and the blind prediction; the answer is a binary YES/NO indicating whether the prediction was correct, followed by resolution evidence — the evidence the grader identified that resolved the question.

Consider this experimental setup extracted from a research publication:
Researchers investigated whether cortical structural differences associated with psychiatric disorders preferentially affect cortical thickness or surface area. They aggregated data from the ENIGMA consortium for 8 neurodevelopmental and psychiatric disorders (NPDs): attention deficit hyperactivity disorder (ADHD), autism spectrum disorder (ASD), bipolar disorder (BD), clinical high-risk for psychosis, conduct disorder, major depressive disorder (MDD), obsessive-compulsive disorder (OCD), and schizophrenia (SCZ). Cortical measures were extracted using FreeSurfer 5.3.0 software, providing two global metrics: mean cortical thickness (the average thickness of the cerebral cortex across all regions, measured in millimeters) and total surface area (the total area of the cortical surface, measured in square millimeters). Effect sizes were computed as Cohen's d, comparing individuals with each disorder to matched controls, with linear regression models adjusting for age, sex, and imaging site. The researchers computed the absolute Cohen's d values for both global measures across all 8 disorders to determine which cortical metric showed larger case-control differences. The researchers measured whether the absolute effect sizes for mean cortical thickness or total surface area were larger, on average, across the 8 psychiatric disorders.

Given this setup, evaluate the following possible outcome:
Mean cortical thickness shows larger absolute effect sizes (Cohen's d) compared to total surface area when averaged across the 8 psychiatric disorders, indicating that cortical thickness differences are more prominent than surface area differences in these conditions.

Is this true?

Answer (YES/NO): YES